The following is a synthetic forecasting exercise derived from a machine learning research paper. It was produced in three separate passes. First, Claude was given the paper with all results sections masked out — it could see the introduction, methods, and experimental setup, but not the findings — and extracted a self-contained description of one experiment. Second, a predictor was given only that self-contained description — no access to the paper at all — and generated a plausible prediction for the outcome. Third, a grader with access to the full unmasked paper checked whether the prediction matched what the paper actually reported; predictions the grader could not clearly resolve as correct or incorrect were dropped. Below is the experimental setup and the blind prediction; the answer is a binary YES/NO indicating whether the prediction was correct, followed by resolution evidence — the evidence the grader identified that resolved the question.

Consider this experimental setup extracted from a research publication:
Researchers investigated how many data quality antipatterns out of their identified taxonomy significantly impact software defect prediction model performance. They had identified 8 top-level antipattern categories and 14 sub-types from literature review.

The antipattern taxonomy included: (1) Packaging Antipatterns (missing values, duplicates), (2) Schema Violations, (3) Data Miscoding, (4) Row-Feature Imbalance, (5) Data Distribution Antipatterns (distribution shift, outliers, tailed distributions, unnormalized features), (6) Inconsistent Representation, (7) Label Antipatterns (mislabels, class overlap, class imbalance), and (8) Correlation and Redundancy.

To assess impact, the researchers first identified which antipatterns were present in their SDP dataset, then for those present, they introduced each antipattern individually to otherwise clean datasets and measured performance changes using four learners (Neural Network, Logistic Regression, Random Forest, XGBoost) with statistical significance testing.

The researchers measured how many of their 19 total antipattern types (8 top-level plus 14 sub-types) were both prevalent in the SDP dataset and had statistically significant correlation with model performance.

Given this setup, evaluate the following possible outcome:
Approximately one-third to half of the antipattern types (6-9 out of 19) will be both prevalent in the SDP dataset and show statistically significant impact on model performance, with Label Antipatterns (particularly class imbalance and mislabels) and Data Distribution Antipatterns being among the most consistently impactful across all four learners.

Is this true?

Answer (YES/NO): NO